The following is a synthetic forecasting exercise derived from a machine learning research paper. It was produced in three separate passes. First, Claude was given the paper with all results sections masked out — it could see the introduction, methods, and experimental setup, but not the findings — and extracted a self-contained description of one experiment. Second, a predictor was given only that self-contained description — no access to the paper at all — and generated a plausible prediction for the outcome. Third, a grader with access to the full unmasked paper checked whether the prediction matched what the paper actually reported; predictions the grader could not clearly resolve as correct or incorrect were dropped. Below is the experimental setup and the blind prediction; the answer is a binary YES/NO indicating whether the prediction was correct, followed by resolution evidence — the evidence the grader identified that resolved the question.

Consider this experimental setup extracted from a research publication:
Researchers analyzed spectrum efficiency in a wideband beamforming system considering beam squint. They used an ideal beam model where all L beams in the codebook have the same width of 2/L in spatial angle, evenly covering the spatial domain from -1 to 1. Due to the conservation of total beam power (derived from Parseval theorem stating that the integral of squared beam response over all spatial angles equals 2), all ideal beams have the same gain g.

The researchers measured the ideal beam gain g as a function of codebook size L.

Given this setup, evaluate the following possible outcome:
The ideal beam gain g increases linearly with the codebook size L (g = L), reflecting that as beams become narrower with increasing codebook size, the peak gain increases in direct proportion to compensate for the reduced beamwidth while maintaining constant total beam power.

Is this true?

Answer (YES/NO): YES